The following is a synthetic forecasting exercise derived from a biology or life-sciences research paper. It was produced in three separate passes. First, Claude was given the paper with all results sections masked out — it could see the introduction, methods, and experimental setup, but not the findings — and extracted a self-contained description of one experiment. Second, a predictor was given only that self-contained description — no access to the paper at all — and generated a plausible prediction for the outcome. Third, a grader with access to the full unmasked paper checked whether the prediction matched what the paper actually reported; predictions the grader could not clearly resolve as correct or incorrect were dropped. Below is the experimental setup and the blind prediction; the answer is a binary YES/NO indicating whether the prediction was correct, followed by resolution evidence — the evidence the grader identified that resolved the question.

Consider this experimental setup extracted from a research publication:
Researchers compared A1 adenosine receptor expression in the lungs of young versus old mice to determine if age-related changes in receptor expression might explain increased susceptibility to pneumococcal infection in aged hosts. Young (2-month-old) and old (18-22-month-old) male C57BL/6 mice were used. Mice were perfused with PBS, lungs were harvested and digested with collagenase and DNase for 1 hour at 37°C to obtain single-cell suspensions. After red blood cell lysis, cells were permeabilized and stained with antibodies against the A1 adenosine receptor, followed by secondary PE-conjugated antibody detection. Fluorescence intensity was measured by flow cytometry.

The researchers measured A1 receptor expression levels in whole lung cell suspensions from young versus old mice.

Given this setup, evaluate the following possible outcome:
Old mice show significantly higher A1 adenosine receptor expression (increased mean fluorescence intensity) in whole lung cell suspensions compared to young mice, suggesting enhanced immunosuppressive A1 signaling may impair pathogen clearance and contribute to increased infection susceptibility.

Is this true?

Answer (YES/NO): NO